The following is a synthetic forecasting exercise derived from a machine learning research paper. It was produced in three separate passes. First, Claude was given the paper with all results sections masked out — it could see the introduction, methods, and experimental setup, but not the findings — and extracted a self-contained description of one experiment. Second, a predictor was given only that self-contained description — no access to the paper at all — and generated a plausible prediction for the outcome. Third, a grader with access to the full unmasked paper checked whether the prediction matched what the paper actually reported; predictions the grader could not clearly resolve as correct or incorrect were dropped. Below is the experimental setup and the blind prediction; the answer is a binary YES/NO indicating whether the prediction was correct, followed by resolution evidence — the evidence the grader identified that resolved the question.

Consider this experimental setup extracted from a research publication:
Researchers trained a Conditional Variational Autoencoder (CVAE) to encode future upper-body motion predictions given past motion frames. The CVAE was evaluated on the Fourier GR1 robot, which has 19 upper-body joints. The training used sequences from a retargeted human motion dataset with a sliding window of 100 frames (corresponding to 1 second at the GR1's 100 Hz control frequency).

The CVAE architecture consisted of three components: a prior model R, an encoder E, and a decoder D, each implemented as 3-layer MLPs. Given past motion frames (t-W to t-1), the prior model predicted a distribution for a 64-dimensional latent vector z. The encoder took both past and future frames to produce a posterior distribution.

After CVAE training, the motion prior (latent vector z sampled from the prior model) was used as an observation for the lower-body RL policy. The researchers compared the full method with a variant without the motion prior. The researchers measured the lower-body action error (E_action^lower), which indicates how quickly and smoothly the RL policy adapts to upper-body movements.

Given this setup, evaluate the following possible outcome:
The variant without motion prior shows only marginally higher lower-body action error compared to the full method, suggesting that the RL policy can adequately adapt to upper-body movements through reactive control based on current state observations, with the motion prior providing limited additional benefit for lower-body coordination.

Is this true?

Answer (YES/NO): NO